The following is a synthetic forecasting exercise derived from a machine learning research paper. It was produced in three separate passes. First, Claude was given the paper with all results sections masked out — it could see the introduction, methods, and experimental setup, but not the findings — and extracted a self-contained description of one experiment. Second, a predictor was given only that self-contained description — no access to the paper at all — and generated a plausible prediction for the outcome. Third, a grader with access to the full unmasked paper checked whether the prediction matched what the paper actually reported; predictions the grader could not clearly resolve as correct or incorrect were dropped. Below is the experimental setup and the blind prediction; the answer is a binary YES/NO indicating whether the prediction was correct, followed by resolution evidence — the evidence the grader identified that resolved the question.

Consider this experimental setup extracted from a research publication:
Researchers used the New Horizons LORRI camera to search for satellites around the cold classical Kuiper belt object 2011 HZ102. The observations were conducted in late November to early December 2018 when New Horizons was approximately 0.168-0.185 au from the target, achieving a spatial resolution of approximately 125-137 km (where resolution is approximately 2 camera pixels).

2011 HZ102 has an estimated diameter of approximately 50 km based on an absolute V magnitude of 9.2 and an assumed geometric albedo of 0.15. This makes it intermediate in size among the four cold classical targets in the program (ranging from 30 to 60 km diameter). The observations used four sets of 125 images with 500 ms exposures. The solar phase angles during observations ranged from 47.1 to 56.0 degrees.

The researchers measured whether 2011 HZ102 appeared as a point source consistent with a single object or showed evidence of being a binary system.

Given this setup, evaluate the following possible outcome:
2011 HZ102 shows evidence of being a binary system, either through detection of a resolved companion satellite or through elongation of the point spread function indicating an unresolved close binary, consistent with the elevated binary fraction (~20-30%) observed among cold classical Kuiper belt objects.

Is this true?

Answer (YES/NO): NO